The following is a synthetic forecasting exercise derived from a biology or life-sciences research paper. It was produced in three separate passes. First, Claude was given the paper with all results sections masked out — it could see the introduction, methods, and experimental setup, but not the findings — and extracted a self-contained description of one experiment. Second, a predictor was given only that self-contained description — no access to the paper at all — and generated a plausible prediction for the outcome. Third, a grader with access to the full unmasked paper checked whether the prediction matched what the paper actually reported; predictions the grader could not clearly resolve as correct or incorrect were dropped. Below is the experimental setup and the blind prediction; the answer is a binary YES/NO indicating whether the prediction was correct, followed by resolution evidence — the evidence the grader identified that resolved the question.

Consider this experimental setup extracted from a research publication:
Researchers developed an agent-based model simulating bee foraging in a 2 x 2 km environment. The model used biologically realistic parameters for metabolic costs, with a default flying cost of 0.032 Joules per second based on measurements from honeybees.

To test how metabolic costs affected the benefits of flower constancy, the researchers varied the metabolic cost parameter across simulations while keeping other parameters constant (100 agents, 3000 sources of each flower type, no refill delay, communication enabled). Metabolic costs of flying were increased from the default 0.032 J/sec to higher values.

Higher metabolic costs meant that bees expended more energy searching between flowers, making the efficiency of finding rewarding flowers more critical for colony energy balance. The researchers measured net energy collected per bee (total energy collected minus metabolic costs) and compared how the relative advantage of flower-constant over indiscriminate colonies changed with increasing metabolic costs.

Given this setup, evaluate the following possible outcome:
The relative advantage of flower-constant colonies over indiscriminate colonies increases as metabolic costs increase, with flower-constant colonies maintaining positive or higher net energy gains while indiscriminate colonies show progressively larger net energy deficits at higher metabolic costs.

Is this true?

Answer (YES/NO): NO